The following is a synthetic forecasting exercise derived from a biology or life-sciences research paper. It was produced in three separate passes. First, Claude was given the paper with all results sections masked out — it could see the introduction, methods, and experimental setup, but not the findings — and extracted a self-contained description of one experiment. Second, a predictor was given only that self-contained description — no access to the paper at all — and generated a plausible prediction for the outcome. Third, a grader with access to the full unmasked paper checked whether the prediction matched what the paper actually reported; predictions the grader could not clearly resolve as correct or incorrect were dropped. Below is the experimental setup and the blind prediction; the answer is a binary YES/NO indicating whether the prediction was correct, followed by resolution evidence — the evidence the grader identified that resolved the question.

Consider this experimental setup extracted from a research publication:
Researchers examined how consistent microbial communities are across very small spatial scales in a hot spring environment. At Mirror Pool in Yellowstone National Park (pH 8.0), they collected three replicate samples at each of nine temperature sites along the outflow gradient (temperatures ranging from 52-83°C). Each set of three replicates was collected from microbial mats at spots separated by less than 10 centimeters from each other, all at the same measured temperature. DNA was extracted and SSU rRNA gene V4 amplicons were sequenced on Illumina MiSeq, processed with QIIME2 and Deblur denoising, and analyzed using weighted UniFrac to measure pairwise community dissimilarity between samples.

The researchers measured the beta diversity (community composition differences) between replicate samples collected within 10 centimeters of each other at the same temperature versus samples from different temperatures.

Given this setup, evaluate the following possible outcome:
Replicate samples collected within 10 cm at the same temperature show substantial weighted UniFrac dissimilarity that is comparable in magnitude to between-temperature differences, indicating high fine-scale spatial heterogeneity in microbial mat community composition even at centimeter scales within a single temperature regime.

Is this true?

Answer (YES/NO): NO